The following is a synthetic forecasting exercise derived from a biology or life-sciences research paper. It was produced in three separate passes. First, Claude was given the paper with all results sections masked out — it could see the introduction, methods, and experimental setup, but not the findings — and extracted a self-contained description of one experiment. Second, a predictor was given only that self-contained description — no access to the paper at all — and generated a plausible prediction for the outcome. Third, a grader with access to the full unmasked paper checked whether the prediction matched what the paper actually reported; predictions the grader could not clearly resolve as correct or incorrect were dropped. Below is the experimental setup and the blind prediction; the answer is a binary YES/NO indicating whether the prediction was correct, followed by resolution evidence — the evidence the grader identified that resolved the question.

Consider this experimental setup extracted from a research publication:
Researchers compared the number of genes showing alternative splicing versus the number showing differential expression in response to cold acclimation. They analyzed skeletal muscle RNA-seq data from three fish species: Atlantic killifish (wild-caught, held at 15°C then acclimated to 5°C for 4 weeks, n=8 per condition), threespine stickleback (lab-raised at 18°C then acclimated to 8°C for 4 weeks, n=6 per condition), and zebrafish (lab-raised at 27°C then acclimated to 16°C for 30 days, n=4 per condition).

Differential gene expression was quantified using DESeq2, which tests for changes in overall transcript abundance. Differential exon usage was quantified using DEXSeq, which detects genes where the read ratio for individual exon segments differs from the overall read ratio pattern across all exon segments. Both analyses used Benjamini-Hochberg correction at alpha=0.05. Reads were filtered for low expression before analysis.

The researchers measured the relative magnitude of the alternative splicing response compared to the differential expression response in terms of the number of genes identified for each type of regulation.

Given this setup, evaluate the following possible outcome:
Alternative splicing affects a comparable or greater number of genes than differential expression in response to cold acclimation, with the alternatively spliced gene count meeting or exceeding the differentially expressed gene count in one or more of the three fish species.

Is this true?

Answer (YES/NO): NO